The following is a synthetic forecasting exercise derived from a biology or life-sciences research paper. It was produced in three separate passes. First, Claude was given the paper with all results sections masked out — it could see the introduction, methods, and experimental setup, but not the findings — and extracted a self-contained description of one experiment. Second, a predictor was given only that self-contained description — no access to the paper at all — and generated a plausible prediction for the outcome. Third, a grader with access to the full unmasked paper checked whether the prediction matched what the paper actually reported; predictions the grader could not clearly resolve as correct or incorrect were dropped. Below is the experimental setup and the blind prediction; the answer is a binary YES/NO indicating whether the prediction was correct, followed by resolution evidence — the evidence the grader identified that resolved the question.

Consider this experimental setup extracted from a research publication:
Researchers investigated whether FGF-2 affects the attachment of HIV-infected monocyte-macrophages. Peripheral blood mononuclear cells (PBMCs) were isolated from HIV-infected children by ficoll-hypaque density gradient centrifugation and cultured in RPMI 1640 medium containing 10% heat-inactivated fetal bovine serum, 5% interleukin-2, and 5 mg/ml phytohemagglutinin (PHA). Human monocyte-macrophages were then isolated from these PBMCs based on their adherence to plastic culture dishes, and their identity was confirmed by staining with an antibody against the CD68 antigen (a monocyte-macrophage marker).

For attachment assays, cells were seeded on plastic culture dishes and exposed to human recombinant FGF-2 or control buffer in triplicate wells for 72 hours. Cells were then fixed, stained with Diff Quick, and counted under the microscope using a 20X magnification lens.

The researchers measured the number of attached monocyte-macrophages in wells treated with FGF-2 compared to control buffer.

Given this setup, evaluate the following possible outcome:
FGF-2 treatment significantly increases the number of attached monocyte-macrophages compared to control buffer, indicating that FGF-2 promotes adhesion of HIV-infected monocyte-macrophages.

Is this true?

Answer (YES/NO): YES